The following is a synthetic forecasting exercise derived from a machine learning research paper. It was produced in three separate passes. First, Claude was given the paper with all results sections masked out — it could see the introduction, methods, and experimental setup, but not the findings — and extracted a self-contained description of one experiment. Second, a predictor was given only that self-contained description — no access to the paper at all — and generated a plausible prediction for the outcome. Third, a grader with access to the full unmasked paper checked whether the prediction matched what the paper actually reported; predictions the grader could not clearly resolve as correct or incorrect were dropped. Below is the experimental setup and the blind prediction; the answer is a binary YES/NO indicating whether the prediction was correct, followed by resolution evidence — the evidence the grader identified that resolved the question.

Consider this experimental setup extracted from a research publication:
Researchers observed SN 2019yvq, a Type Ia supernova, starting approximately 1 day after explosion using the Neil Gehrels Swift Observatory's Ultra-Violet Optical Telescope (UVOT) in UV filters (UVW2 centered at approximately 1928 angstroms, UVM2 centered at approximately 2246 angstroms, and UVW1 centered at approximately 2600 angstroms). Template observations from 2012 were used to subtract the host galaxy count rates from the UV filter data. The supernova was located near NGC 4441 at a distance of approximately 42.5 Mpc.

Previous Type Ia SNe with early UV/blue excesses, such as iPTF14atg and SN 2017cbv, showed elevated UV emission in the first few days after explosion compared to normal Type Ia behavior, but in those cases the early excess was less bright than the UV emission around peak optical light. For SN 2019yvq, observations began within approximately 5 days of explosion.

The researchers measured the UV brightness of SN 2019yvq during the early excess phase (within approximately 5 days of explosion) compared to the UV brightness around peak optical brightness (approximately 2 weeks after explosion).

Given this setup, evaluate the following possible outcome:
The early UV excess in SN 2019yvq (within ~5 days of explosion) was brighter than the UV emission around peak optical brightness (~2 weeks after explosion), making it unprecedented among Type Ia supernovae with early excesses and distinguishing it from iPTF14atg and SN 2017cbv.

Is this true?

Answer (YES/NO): YES